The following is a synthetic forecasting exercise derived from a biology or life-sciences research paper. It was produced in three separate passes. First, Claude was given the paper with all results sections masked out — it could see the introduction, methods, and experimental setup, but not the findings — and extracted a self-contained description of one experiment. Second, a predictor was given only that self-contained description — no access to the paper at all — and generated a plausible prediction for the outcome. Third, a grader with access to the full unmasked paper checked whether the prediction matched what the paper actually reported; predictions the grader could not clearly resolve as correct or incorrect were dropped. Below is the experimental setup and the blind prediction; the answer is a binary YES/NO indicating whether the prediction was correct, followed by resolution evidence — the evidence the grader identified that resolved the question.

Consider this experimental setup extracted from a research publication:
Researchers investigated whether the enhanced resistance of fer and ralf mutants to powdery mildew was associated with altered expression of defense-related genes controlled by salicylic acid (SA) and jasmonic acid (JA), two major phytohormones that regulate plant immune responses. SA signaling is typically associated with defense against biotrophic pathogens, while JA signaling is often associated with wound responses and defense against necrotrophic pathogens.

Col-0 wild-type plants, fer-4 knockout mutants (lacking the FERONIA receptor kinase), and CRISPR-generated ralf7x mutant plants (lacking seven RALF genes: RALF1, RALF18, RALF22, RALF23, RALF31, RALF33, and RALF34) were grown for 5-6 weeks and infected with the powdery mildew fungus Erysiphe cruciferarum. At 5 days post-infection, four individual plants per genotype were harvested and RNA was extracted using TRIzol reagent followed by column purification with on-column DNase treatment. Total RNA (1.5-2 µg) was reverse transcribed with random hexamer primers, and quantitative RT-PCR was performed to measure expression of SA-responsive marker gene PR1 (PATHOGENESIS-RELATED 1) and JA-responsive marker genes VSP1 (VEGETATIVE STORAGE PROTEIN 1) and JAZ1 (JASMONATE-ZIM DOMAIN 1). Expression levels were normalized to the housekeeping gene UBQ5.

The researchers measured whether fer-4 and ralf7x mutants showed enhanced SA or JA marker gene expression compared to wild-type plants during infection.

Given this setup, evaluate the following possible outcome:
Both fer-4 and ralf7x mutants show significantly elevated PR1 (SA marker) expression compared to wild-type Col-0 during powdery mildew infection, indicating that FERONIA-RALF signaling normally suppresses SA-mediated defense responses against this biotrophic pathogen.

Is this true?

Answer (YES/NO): NO